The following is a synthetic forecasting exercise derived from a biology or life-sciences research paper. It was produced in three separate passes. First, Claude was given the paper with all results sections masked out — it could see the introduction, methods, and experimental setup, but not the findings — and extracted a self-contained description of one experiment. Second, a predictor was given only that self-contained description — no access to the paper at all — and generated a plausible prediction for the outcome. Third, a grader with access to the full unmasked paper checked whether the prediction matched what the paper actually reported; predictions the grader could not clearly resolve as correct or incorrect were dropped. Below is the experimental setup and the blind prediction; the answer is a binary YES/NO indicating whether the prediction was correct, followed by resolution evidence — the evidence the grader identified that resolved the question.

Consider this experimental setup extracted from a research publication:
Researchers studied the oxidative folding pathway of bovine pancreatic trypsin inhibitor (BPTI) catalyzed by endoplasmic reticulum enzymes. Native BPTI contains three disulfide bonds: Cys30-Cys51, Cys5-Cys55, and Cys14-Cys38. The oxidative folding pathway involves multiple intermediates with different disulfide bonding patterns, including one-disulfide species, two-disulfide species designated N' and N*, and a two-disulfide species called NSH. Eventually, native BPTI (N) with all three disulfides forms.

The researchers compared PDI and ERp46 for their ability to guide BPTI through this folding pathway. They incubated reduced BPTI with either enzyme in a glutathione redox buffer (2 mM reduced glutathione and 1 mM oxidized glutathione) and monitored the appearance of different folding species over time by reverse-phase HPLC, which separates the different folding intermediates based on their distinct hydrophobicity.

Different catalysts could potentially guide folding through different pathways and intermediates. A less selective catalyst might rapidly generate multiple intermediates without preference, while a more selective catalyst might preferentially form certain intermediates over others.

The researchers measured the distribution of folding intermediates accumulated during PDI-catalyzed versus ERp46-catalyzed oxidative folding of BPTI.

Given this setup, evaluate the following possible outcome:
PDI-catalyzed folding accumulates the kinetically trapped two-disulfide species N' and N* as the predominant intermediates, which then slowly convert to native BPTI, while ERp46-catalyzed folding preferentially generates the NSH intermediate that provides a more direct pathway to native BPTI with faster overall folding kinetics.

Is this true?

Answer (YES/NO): NO